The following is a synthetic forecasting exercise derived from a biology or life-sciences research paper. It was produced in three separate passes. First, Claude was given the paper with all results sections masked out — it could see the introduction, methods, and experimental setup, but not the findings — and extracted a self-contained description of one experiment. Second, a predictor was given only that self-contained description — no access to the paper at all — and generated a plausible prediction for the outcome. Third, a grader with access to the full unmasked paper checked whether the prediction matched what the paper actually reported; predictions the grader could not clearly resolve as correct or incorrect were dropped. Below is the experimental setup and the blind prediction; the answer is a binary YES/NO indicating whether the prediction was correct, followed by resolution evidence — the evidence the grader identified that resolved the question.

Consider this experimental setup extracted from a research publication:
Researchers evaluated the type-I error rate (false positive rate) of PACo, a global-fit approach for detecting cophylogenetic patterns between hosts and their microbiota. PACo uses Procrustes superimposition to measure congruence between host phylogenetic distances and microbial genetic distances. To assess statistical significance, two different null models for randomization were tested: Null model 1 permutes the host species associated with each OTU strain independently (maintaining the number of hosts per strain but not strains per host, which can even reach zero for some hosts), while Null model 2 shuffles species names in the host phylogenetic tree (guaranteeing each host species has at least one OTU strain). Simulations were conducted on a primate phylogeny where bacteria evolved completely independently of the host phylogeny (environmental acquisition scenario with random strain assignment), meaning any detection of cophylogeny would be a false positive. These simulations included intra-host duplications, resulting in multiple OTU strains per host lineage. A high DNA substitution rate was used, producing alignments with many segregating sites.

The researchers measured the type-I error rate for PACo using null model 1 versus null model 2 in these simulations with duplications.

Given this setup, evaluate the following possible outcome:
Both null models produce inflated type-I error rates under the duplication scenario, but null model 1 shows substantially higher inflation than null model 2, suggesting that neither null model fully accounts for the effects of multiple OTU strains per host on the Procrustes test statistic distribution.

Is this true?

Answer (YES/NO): NO